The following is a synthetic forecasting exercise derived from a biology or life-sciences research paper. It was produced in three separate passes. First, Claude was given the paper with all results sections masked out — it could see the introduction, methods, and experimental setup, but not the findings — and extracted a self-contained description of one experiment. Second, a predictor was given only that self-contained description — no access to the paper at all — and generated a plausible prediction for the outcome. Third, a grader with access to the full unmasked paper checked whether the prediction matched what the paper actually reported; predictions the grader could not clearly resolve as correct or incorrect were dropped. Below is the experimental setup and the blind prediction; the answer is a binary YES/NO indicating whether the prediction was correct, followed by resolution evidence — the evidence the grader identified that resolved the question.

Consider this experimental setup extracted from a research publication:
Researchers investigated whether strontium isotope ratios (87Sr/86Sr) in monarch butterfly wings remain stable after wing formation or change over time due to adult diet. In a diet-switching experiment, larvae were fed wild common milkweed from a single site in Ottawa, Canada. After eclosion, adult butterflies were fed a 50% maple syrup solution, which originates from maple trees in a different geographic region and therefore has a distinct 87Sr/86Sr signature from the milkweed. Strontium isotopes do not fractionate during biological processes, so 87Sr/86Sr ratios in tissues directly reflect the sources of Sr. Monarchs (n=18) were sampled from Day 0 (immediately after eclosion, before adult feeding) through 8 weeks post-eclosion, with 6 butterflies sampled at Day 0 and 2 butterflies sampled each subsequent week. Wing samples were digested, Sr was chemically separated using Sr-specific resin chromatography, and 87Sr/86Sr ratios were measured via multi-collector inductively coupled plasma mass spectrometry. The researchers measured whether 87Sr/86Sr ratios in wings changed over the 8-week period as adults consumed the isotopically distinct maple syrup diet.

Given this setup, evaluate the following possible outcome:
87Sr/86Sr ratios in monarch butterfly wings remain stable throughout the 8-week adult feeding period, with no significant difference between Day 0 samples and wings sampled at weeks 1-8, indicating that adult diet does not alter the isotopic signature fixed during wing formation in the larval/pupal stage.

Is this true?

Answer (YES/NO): NO